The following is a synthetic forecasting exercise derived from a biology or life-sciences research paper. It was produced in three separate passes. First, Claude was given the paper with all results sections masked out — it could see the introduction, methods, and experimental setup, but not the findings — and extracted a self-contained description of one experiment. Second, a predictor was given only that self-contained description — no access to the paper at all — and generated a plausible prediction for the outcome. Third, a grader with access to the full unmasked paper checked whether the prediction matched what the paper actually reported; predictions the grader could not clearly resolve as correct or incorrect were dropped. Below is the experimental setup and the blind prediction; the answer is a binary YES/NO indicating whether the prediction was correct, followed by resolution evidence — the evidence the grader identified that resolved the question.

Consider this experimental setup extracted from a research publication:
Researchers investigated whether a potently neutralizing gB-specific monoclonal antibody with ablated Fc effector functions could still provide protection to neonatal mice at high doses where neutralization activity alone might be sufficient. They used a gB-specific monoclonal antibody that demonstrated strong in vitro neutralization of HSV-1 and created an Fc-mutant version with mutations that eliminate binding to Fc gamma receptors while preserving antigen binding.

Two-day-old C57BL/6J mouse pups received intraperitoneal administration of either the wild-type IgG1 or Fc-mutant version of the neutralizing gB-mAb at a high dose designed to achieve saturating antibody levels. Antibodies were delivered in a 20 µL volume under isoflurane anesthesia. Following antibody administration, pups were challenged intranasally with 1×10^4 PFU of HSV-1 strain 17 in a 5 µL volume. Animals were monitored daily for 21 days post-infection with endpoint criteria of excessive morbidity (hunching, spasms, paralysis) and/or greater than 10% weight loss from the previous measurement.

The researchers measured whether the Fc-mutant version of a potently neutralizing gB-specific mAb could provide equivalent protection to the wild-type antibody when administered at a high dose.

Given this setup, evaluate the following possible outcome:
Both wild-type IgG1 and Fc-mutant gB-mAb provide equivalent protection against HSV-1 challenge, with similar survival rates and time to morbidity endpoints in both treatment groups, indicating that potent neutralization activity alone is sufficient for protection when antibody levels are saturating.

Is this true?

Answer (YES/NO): NO